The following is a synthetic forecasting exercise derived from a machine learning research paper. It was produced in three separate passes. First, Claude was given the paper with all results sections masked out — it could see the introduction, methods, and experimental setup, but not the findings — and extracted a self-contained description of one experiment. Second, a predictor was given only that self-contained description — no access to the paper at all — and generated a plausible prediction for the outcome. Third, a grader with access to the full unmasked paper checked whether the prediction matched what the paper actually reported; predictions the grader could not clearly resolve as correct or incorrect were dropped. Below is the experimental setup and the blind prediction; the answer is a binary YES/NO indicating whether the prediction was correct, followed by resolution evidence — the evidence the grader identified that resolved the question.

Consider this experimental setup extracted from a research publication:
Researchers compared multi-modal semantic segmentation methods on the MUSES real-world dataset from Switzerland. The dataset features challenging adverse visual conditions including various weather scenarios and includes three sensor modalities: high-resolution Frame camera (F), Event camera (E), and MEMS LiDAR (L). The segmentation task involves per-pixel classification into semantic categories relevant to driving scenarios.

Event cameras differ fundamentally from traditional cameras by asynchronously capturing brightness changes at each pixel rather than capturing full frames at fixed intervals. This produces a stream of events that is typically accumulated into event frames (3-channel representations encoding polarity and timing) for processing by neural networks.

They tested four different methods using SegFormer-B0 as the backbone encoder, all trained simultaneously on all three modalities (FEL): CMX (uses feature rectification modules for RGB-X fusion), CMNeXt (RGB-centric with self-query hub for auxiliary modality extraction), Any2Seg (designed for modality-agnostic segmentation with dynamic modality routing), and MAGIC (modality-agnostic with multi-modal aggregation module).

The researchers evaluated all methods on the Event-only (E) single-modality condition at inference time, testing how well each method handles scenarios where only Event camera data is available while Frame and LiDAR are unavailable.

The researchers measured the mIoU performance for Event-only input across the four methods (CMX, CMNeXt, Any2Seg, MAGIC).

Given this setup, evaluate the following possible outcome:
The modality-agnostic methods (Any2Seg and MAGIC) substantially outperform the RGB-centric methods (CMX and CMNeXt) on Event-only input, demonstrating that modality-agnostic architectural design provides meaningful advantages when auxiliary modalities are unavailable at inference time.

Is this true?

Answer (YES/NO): NO